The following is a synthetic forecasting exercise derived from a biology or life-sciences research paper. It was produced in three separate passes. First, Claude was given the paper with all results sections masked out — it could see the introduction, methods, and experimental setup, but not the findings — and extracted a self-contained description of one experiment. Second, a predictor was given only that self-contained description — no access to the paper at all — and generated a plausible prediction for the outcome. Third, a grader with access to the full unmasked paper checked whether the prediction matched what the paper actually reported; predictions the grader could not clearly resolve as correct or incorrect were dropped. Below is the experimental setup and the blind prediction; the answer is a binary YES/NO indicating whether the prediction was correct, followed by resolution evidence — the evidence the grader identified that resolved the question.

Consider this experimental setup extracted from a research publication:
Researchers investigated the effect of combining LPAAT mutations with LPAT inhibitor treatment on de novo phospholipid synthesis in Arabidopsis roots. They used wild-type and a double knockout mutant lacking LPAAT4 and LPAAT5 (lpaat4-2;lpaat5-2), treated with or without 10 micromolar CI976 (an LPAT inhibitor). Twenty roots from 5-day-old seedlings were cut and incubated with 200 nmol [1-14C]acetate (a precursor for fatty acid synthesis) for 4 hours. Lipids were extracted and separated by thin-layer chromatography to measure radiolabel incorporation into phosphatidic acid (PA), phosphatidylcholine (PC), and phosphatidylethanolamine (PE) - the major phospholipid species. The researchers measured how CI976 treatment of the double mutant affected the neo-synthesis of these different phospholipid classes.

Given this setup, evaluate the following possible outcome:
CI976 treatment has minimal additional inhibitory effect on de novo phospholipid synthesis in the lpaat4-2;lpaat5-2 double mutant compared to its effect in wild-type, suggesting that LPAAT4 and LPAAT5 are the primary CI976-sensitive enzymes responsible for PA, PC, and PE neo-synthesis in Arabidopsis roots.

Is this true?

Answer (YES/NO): NO